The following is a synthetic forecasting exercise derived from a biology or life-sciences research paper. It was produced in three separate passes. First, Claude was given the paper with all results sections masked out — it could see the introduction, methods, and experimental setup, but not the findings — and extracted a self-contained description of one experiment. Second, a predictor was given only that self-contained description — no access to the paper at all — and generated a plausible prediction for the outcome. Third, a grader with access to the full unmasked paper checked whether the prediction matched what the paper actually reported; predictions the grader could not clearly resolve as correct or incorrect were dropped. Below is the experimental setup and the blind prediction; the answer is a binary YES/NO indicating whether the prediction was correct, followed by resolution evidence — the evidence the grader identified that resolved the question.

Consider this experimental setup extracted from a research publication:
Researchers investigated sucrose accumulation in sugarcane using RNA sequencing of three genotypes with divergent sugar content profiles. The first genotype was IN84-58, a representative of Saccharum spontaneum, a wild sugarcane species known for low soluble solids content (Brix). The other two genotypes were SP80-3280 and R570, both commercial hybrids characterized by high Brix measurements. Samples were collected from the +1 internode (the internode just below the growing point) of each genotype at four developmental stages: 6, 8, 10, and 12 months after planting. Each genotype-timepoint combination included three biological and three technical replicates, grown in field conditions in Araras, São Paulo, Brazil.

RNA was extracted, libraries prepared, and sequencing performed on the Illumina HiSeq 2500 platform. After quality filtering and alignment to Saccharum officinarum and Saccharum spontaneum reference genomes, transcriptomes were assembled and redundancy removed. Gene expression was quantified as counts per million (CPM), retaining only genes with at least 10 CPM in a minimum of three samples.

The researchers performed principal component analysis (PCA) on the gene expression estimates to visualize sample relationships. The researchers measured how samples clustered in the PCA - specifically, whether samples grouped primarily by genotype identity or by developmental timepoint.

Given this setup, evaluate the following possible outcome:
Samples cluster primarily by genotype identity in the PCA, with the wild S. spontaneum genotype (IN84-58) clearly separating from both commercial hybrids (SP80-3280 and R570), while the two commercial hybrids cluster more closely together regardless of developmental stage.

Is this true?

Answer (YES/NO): YES